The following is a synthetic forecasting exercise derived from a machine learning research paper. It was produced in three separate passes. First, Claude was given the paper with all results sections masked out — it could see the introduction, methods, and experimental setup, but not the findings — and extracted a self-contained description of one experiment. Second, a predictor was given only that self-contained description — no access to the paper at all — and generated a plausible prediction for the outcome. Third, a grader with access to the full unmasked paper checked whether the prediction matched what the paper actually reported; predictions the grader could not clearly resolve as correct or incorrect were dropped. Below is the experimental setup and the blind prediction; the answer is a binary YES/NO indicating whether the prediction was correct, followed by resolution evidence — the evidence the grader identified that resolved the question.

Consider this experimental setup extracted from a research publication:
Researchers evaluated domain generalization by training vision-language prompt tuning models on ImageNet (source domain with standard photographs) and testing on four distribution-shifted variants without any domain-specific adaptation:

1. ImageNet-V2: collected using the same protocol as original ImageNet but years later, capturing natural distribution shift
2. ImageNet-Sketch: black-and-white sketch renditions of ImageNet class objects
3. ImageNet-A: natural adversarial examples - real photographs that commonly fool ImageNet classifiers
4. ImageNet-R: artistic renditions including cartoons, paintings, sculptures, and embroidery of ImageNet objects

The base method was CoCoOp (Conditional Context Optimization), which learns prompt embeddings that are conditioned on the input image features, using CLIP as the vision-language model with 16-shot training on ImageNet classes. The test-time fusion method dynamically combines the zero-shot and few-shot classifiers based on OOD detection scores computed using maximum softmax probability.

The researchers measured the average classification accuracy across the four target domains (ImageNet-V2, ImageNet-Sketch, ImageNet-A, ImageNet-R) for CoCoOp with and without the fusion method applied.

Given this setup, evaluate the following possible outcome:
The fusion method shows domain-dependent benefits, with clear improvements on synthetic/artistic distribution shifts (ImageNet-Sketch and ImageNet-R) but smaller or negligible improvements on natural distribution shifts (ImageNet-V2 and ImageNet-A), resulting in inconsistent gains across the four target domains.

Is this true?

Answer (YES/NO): NO